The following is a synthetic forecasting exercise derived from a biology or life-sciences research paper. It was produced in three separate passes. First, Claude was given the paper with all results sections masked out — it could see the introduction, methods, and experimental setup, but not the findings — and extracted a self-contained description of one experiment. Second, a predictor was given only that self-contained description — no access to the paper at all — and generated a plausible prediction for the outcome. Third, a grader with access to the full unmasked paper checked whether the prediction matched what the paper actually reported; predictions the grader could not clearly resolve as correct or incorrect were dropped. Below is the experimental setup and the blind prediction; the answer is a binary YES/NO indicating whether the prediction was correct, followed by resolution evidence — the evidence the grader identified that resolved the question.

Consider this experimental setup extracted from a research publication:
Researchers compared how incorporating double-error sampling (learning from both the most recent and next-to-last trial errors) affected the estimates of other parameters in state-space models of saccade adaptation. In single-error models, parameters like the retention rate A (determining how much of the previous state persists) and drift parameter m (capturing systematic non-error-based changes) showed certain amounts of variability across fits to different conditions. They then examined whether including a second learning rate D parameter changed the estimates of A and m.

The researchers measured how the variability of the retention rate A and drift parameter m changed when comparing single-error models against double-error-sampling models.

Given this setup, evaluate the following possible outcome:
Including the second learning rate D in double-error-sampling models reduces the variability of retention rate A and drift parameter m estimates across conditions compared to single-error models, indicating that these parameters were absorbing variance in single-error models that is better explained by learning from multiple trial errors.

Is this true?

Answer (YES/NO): YES